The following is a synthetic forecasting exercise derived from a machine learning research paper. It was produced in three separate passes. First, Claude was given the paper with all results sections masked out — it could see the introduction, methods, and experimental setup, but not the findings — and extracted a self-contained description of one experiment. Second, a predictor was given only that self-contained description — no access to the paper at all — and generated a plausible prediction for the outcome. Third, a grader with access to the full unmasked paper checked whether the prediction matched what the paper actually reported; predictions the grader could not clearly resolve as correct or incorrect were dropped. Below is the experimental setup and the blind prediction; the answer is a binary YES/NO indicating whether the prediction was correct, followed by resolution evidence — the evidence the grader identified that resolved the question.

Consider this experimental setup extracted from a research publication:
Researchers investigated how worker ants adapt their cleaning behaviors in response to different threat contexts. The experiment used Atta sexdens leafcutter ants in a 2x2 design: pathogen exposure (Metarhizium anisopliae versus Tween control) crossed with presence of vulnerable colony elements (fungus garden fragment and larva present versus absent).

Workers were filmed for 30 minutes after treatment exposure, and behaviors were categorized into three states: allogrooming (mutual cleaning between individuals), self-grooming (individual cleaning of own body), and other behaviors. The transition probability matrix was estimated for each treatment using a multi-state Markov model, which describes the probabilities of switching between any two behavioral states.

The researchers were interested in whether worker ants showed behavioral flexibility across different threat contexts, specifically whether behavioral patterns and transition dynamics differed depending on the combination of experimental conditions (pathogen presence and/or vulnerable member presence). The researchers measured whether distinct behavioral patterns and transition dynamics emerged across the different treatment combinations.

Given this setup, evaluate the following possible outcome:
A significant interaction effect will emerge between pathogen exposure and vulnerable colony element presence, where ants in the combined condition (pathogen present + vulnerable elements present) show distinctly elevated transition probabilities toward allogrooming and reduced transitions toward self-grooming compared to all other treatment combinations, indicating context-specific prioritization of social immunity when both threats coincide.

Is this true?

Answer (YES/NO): NO